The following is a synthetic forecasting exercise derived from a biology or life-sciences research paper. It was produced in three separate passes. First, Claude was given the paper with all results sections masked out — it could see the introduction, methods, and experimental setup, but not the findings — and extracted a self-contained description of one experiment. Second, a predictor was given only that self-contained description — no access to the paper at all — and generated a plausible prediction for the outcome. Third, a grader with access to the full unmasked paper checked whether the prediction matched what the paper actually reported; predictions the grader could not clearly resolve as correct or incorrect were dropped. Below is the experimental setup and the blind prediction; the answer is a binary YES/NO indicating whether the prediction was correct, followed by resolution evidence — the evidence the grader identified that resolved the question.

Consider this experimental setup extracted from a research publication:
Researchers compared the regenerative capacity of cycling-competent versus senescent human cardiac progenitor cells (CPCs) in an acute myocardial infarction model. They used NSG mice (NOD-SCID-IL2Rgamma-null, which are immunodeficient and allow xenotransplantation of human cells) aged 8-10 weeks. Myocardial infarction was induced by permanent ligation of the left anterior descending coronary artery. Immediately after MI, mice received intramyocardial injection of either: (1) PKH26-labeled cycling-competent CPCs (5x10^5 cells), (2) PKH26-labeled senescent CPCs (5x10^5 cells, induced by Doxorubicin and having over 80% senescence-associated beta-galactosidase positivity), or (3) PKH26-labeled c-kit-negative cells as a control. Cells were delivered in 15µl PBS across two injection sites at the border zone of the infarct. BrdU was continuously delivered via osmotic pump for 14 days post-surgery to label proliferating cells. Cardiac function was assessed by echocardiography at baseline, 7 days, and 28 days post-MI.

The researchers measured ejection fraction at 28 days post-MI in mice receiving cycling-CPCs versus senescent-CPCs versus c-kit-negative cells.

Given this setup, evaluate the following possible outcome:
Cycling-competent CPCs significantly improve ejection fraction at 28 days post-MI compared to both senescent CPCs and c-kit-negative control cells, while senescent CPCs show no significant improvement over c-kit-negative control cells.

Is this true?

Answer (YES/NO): YES